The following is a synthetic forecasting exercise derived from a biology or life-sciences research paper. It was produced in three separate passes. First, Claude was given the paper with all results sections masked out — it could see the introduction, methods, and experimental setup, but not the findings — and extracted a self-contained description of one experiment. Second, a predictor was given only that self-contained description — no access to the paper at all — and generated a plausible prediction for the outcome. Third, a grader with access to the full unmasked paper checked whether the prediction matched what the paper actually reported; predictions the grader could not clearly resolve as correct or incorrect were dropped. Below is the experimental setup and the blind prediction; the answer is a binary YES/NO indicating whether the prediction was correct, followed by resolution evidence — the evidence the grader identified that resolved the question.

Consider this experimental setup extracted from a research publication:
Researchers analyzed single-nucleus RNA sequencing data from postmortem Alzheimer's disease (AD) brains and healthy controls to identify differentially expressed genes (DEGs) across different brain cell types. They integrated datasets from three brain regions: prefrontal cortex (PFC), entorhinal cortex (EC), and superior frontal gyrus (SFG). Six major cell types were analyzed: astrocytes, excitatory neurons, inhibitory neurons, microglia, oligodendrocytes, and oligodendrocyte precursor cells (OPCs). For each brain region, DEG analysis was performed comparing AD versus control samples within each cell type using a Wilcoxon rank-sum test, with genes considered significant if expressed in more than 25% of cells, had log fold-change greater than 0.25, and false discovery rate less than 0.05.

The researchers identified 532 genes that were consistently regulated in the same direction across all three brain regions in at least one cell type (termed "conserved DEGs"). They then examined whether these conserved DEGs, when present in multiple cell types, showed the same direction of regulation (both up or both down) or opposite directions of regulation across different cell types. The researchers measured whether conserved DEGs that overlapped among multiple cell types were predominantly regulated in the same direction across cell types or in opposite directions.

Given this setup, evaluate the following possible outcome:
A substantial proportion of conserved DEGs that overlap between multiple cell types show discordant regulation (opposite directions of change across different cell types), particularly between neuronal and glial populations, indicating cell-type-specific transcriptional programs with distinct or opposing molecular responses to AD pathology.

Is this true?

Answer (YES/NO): YES